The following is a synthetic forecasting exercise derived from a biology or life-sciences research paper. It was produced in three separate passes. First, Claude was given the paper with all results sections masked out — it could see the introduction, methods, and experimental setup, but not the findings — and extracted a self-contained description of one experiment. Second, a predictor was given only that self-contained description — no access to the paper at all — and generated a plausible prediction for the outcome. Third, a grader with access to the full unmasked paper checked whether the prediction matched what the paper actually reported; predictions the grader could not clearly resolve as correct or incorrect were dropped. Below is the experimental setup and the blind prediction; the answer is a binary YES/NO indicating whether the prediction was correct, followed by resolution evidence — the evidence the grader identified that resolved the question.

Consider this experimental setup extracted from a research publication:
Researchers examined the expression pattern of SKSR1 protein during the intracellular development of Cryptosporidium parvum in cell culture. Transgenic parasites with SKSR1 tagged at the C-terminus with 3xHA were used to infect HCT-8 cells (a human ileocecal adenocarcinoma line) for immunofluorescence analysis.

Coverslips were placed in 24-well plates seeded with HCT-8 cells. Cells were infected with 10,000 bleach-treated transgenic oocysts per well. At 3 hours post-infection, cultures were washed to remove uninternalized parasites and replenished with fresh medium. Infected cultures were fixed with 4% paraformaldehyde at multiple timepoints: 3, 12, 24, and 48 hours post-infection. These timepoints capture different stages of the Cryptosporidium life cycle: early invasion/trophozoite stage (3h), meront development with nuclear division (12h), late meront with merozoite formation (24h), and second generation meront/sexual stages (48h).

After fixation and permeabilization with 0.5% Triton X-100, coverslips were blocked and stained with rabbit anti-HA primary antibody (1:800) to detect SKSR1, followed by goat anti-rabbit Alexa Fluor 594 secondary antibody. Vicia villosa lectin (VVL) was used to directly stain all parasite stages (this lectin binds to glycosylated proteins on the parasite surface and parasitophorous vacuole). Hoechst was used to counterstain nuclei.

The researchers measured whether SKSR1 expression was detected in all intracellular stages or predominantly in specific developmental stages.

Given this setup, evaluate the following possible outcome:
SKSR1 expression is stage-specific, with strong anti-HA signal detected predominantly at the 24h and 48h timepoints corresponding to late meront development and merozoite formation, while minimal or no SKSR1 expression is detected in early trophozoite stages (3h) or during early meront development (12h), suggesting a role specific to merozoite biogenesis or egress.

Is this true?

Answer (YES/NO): NO